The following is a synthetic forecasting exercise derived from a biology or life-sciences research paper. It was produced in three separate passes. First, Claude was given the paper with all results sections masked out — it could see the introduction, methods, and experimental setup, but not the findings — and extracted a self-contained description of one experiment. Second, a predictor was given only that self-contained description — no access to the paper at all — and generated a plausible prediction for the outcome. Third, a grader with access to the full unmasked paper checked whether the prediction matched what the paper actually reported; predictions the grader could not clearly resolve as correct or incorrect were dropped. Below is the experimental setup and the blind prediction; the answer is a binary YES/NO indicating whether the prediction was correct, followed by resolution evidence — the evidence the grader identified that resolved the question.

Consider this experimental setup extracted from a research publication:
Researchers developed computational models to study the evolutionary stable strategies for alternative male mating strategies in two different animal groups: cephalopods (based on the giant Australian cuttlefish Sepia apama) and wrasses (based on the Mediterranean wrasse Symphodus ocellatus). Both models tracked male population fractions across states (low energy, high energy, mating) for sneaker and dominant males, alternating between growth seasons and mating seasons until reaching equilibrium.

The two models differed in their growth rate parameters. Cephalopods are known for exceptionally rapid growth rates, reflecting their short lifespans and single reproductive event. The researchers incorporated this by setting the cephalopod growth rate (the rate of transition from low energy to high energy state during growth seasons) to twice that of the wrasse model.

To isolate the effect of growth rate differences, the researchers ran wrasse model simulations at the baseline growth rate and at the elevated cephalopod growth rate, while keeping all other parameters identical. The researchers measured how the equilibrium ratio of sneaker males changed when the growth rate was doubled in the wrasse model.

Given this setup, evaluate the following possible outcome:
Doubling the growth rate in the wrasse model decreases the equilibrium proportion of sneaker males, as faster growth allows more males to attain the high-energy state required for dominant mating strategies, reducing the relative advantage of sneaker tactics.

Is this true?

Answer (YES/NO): YES